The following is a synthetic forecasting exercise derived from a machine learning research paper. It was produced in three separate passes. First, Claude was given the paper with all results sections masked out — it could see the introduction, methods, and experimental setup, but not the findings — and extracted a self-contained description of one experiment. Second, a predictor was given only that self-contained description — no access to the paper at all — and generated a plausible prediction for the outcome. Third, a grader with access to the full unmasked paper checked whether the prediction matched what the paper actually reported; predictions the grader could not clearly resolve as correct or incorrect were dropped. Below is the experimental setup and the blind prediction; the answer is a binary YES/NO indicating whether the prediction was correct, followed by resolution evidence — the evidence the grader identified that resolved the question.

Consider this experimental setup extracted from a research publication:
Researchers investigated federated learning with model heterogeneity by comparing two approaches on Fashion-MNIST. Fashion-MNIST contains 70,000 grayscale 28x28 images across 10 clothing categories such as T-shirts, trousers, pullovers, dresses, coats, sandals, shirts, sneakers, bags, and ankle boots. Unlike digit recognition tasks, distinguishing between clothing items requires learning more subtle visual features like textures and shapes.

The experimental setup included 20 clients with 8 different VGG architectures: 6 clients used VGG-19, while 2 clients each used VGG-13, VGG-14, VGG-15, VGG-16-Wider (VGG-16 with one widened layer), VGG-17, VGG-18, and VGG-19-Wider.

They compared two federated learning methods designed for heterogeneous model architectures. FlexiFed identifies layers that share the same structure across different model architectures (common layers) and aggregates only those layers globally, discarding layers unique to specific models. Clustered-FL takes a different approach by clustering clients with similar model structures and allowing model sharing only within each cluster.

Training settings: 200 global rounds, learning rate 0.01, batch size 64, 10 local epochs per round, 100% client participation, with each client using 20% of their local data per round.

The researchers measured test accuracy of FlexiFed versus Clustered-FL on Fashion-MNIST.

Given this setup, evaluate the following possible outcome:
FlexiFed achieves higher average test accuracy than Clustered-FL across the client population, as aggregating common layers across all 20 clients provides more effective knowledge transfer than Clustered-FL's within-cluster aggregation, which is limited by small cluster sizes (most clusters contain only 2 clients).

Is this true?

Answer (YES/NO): YES